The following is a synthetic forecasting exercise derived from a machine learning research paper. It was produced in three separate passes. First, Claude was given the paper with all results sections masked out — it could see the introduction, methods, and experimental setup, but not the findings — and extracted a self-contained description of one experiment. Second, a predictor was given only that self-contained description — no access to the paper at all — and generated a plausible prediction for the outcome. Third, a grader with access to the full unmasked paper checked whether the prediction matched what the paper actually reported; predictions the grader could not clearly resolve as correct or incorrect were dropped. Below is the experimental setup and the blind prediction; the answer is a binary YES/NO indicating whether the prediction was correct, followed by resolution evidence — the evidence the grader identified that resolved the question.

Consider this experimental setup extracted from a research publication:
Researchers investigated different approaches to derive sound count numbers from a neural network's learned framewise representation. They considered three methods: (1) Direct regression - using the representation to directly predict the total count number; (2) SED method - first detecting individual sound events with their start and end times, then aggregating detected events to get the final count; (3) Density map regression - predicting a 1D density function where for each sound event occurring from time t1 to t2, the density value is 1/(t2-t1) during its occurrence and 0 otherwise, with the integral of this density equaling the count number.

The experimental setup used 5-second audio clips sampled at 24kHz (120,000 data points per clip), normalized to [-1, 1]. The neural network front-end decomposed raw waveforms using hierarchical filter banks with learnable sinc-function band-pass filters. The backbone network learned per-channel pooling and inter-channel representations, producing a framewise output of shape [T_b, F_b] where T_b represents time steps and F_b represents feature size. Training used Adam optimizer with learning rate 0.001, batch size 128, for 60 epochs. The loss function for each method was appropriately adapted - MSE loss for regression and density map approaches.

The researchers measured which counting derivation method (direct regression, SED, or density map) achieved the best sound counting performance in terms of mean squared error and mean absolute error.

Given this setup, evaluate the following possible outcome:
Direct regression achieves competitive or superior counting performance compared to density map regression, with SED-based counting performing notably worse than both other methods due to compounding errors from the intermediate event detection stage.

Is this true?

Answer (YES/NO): NO